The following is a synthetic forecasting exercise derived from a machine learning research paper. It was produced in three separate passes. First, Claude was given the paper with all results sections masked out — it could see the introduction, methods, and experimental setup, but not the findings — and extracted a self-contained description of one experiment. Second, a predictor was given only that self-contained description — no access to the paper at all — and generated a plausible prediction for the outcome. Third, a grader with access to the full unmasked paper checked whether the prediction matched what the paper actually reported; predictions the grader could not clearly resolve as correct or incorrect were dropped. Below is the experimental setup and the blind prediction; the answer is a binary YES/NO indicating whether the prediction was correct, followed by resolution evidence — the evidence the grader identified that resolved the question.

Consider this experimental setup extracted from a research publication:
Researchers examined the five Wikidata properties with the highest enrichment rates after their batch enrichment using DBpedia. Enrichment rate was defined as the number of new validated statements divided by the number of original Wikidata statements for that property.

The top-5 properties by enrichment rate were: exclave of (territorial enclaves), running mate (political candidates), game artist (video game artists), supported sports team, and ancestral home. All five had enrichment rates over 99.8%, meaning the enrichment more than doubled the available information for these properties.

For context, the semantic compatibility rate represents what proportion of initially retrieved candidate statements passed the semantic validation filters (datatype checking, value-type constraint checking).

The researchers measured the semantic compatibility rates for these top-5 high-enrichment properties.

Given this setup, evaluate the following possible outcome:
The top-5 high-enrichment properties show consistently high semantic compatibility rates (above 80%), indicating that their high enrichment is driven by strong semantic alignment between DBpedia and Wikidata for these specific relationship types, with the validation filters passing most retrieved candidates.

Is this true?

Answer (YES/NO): NO